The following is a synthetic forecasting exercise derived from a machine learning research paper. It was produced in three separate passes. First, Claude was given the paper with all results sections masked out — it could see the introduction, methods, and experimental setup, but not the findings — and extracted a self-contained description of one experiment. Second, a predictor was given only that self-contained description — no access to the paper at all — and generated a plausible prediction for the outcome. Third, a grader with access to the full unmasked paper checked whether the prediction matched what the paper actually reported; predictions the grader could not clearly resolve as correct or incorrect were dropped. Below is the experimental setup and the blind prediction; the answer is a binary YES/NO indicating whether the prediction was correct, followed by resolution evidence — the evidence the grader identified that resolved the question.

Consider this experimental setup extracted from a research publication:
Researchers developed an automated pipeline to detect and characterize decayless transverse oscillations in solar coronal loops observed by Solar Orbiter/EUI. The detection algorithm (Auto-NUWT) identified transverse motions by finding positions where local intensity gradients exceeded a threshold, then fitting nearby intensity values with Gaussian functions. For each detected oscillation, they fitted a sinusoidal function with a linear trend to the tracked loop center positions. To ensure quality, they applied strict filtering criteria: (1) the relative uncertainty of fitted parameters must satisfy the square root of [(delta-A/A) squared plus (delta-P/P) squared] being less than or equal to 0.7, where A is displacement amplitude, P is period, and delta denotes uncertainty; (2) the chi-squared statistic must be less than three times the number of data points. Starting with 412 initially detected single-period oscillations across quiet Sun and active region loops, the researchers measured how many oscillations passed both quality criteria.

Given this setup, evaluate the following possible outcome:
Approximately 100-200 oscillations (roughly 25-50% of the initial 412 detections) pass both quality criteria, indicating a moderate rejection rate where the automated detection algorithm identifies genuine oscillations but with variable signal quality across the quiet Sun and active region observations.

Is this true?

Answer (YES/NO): NO